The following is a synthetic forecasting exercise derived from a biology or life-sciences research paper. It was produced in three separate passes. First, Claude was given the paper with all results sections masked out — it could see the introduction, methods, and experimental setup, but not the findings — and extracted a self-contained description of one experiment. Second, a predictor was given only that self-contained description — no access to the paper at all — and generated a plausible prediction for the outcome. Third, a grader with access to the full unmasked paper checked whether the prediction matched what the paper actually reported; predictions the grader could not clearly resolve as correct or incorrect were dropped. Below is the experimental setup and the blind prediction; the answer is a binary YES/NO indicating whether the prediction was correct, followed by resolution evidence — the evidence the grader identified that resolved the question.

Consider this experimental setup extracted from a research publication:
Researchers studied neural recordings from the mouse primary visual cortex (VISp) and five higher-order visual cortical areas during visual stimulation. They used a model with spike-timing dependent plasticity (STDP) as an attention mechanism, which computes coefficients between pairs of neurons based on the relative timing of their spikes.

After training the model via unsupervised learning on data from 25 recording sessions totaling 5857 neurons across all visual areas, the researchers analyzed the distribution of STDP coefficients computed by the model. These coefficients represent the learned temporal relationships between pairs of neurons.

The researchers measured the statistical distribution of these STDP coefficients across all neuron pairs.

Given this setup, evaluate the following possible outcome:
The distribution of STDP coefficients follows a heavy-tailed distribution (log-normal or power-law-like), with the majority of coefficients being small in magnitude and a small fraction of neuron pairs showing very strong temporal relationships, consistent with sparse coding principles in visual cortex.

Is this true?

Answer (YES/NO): YES